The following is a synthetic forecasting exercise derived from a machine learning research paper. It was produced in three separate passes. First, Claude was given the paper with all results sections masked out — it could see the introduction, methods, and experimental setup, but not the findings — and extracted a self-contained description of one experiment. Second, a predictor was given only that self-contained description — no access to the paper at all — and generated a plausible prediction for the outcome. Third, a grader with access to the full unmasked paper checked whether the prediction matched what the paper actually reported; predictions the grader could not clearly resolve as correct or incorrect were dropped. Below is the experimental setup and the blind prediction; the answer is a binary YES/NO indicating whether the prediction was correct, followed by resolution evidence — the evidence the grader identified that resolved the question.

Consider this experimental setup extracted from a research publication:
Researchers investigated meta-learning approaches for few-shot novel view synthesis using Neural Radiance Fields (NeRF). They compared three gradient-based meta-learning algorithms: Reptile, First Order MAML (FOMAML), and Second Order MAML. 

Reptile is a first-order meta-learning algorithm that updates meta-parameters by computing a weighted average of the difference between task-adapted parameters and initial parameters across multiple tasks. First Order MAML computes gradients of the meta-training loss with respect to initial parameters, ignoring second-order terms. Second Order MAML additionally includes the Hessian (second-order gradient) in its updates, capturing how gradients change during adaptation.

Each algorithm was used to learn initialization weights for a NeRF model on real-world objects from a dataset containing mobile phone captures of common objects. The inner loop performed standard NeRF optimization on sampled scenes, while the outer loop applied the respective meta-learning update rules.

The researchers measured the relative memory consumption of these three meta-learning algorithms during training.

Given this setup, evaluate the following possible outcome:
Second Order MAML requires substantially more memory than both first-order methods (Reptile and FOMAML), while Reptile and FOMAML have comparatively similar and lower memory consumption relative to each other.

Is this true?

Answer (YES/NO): NO